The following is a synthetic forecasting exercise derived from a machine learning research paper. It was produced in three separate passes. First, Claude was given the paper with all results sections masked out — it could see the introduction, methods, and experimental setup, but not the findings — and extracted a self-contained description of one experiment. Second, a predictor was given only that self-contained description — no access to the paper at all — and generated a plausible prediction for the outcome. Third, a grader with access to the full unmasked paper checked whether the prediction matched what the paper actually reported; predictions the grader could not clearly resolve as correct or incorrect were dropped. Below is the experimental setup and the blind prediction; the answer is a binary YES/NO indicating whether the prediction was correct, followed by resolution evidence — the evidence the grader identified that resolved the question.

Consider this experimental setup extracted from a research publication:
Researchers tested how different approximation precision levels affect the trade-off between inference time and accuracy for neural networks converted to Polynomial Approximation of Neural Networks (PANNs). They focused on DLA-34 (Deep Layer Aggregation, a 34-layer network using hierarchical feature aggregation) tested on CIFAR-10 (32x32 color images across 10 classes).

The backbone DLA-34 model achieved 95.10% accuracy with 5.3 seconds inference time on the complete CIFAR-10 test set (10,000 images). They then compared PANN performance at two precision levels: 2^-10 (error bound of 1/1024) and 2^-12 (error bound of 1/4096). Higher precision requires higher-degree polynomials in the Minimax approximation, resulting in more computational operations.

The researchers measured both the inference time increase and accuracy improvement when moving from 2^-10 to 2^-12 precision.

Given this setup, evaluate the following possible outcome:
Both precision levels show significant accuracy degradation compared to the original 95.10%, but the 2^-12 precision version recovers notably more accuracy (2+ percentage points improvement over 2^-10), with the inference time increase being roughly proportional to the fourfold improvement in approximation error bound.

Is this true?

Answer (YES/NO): NO